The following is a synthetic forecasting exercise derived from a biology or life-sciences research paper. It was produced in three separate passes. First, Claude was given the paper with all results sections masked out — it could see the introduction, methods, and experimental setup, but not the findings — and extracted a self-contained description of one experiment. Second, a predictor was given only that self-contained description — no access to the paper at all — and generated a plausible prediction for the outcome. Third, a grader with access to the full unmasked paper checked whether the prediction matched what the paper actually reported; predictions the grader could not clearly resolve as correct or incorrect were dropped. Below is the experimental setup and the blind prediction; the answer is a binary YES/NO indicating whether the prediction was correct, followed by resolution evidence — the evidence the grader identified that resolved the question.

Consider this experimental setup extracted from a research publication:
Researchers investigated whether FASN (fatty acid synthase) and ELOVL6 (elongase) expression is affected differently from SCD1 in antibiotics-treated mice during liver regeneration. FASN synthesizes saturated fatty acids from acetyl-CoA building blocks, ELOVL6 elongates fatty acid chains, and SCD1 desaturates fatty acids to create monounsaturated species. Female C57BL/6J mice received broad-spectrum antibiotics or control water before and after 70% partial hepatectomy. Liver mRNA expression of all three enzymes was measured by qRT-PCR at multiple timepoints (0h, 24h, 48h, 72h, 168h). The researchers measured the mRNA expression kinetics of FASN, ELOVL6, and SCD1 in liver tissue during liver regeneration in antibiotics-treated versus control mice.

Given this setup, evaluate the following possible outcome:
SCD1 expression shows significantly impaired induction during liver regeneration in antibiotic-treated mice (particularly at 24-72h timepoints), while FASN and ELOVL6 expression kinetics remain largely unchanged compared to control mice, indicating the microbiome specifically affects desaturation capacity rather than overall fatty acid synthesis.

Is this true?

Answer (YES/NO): NO